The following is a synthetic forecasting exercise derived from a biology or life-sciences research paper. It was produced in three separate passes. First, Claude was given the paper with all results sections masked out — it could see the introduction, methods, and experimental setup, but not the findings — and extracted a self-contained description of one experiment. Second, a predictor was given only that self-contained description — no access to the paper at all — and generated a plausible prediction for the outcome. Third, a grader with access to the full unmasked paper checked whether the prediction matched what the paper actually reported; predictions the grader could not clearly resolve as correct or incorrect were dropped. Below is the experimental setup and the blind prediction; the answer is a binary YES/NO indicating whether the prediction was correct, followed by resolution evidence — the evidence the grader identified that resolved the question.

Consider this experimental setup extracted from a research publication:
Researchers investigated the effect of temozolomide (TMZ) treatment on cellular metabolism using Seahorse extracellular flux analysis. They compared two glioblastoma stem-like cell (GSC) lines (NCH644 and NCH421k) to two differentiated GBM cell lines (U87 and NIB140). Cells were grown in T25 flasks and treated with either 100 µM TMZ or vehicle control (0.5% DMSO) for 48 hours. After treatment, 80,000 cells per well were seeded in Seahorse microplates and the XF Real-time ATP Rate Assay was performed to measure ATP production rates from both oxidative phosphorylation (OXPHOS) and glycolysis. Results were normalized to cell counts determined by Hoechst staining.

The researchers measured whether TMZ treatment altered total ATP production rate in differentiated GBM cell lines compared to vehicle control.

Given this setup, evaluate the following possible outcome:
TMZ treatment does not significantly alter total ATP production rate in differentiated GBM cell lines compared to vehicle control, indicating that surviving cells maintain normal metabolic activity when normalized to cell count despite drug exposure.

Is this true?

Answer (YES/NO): YES